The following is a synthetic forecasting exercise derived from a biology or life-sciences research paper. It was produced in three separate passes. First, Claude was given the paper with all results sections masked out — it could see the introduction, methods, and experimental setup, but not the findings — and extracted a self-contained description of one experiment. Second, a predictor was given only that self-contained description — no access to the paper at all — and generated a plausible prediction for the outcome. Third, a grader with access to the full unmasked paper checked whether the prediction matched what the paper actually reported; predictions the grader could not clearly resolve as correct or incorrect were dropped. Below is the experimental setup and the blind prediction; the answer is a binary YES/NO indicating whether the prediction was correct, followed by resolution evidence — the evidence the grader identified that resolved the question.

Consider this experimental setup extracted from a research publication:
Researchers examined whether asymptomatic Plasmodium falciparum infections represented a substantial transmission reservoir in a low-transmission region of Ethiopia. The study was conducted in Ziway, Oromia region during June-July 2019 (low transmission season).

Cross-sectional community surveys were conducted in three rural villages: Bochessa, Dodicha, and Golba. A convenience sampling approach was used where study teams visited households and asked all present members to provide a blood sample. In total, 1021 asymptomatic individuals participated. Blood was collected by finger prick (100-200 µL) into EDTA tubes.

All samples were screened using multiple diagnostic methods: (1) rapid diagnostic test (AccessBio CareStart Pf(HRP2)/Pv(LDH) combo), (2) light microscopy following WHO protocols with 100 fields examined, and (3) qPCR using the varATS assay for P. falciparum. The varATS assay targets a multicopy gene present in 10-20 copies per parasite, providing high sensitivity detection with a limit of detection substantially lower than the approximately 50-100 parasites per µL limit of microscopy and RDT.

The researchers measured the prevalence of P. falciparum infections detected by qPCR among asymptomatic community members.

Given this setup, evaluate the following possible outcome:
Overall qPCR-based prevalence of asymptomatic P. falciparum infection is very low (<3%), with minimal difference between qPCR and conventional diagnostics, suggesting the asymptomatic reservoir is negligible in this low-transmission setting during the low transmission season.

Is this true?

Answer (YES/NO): NO